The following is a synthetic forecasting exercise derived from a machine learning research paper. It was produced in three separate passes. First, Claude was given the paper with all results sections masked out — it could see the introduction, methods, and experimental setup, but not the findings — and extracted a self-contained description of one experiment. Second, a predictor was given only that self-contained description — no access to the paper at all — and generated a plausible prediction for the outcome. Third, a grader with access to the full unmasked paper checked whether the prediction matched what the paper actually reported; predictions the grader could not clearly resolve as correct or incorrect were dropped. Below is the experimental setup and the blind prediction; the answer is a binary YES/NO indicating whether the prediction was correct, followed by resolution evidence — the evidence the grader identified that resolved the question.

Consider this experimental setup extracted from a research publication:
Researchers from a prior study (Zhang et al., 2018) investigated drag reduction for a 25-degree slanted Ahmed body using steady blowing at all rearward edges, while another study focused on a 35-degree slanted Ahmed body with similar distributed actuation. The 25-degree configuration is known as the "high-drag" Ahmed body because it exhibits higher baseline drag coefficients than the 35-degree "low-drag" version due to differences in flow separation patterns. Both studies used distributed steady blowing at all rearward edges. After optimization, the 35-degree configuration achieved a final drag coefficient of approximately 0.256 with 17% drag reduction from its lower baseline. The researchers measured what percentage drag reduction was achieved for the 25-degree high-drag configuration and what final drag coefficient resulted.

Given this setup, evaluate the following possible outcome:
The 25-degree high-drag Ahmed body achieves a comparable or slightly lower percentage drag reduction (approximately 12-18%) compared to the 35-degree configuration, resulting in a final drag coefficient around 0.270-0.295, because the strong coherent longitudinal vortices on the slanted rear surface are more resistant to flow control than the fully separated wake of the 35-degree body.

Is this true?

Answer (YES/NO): NO